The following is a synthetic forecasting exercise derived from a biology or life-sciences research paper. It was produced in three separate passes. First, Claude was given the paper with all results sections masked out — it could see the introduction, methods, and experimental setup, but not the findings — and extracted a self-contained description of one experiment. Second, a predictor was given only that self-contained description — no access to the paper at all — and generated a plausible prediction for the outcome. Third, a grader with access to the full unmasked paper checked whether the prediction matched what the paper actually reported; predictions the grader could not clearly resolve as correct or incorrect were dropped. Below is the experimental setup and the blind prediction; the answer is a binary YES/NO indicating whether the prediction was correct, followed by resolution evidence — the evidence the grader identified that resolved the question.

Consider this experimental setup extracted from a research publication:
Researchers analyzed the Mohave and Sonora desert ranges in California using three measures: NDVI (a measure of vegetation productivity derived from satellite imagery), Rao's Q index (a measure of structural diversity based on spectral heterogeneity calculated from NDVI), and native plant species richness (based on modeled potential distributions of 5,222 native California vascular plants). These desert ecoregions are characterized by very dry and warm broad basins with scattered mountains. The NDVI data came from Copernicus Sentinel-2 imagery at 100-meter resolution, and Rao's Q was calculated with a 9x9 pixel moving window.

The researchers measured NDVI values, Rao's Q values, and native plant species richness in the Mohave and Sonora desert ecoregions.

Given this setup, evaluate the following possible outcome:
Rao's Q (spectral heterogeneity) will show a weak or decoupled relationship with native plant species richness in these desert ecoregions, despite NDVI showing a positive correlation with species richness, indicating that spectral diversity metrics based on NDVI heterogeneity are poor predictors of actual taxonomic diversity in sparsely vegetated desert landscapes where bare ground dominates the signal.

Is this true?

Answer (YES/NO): NO